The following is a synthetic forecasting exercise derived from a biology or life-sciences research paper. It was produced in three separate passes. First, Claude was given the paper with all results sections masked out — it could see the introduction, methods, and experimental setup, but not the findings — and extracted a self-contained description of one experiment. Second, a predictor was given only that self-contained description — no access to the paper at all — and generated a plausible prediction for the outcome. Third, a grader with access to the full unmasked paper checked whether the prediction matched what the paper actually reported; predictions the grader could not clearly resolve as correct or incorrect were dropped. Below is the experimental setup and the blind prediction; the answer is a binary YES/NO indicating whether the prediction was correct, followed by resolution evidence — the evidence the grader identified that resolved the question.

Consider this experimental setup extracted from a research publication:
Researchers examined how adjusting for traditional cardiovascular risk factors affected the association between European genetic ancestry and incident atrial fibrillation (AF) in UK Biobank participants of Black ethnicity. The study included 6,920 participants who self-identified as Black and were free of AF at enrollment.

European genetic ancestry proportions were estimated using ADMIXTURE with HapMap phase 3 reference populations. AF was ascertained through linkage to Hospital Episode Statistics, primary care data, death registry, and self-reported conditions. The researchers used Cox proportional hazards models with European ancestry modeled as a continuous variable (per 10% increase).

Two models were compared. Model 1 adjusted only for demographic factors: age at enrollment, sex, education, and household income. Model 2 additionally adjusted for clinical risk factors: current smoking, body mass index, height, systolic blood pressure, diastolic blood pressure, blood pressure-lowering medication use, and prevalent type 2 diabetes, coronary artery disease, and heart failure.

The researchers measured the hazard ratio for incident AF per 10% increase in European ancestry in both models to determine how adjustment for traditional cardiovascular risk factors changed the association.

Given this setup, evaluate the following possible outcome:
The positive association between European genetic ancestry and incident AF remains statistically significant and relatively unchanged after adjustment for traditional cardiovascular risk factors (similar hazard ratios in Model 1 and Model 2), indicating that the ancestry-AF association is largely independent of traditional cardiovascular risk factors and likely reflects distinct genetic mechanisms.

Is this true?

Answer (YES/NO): NO